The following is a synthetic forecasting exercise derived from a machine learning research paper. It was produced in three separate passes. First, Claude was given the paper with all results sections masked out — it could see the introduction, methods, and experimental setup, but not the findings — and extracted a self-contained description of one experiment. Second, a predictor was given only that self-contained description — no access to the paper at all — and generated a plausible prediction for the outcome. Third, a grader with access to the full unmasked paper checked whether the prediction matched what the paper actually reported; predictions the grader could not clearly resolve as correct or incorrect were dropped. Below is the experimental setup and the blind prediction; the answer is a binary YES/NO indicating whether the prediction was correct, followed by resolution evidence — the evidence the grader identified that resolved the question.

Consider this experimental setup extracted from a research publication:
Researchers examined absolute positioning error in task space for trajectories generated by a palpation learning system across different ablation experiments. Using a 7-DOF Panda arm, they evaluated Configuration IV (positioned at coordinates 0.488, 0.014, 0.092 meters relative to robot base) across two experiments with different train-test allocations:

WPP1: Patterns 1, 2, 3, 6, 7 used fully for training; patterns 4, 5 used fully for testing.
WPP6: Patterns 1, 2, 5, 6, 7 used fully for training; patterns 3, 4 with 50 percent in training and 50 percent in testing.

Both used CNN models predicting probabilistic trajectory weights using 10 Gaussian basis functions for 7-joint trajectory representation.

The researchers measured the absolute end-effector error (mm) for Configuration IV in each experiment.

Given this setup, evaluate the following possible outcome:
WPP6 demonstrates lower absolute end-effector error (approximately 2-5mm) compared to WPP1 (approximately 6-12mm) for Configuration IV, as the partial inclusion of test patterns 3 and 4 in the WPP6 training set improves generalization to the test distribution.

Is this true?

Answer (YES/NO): NO